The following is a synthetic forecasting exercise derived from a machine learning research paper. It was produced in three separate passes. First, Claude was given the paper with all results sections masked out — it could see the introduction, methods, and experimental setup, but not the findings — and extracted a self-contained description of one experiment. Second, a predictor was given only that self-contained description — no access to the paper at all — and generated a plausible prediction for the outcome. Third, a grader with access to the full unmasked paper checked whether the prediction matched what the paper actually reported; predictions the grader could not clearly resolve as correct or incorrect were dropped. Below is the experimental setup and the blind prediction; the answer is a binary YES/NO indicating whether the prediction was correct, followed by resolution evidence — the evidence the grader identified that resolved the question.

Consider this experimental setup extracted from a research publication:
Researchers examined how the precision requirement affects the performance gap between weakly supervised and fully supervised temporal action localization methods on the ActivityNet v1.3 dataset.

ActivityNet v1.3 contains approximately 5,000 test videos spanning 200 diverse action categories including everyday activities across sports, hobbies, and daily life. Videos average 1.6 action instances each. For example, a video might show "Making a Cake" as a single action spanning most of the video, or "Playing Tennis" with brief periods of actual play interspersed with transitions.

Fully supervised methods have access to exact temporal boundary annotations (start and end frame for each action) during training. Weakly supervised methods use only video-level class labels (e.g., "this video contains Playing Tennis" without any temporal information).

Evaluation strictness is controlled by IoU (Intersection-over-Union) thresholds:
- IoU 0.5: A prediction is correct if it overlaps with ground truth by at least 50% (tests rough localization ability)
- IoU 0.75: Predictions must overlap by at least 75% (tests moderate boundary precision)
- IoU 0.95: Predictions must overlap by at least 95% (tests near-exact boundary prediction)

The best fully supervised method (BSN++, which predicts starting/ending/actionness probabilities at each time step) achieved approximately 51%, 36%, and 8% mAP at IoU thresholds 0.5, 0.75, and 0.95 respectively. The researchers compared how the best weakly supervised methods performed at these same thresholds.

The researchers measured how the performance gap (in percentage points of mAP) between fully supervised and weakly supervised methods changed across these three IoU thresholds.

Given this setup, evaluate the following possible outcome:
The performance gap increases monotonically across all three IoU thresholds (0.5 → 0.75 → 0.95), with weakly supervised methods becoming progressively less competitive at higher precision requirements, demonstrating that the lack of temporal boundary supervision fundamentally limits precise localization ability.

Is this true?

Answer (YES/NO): NO